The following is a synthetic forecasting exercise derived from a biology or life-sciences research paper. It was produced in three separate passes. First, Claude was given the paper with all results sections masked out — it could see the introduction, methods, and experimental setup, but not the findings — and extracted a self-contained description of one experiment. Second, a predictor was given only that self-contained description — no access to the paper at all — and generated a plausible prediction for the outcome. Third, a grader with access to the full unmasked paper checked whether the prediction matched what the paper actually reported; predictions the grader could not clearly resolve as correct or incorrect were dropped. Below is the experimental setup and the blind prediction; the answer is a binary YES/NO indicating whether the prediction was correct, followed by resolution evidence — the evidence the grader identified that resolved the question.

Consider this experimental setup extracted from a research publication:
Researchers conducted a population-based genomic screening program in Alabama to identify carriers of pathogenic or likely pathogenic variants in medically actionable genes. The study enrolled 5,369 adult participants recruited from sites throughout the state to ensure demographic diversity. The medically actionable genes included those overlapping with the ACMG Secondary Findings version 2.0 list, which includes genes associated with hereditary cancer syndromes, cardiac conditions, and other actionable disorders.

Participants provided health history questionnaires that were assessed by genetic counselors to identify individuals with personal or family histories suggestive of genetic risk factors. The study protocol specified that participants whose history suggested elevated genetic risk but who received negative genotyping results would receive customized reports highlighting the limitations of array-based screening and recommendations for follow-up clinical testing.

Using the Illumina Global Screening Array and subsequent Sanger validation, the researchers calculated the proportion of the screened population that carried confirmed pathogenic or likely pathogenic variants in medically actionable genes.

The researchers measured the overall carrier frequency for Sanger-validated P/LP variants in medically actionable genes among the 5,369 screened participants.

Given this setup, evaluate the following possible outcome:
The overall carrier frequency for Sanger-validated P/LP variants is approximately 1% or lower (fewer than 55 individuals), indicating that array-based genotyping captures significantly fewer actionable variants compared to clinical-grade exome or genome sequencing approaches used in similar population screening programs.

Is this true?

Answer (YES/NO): NO